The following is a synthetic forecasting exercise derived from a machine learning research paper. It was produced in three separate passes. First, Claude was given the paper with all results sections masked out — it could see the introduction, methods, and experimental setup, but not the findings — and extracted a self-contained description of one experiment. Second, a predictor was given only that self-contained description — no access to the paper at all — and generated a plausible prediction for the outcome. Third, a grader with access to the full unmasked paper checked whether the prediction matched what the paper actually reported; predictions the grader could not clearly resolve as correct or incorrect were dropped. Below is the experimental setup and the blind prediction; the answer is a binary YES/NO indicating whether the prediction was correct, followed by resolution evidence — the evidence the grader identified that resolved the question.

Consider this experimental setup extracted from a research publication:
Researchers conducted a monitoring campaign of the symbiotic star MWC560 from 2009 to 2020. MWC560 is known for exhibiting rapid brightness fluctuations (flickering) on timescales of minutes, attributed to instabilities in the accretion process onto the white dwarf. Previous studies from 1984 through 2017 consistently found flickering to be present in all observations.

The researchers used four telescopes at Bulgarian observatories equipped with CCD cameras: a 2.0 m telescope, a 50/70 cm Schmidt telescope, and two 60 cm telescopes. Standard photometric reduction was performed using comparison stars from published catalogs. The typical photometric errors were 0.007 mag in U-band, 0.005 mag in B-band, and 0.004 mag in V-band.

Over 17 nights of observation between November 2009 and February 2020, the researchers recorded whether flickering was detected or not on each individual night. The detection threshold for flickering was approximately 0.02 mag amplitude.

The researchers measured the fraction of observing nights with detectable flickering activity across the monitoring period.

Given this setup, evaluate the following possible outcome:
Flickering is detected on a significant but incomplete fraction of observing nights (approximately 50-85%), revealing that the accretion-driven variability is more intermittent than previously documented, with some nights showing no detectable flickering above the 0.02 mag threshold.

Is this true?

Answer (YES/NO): NO